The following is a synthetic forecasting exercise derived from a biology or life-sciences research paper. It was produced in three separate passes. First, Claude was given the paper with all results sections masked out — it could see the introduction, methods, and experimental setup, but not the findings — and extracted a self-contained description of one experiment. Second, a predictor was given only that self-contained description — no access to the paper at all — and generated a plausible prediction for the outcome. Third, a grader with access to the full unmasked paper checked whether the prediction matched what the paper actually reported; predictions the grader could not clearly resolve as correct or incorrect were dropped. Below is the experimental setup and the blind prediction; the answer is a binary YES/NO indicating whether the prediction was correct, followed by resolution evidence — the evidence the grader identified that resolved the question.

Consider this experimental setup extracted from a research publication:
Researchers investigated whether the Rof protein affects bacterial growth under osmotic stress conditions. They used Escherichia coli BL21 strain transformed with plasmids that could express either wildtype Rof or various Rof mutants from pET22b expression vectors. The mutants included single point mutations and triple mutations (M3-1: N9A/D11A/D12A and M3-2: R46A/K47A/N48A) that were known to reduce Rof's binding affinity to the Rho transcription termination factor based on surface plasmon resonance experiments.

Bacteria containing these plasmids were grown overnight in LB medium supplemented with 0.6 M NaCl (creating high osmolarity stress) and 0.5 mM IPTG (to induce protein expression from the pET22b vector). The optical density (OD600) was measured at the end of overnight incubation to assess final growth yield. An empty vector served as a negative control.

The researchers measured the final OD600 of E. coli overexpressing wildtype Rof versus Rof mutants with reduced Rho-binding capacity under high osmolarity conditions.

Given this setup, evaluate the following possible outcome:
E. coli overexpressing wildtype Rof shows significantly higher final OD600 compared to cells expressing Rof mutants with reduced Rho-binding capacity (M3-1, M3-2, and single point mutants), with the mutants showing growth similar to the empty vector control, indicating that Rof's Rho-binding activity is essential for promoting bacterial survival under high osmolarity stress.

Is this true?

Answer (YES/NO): NO